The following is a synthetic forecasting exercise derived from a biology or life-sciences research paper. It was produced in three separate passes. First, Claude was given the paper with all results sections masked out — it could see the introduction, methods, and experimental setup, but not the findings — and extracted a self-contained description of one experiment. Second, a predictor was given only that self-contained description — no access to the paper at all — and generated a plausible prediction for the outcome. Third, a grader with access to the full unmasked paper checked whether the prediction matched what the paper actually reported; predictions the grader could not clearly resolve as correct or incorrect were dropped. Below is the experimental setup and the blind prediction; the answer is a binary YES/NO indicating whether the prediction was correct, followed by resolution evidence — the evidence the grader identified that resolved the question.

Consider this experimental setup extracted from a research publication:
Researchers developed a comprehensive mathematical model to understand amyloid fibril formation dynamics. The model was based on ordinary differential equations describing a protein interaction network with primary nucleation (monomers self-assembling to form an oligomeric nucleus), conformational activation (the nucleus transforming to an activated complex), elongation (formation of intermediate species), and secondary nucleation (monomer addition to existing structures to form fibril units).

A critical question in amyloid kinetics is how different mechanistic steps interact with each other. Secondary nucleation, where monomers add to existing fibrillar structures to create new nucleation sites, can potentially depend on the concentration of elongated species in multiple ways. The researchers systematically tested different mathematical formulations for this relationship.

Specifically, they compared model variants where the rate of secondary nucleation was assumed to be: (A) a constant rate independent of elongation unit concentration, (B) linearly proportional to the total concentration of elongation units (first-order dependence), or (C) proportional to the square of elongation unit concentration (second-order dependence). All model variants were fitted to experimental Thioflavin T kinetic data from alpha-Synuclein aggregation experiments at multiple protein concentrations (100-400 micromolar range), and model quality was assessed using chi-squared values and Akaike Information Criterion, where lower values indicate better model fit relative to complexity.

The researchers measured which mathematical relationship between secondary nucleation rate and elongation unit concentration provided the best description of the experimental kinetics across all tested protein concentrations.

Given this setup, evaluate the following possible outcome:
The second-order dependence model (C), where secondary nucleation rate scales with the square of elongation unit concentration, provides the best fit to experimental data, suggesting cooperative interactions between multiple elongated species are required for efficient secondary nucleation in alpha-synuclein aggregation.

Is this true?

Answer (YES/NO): NO